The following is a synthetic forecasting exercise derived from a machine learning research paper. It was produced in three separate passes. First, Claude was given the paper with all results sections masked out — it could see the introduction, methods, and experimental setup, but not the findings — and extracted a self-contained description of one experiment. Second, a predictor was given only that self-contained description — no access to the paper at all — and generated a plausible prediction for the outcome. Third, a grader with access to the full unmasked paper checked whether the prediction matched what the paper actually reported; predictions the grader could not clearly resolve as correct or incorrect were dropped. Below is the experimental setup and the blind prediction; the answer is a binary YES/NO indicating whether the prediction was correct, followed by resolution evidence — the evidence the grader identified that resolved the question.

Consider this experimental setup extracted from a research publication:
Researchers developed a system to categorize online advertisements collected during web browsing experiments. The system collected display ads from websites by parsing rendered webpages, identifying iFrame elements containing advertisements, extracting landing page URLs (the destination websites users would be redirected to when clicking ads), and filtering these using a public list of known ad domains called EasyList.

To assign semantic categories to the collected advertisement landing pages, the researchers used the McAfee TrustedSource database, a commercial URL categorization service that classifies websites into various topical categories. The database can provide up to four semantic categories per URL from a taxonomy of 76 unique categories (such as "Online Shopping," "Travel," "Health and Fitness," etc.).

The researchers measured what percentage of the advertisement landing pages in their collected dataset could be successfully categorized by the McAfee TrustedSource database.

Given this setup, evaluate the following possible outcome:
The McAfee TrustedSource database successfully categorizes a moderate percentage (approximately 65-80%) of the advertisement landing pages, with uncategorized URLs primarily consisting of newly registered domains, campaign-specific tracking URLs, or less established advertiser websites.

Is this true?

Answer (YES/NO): NO